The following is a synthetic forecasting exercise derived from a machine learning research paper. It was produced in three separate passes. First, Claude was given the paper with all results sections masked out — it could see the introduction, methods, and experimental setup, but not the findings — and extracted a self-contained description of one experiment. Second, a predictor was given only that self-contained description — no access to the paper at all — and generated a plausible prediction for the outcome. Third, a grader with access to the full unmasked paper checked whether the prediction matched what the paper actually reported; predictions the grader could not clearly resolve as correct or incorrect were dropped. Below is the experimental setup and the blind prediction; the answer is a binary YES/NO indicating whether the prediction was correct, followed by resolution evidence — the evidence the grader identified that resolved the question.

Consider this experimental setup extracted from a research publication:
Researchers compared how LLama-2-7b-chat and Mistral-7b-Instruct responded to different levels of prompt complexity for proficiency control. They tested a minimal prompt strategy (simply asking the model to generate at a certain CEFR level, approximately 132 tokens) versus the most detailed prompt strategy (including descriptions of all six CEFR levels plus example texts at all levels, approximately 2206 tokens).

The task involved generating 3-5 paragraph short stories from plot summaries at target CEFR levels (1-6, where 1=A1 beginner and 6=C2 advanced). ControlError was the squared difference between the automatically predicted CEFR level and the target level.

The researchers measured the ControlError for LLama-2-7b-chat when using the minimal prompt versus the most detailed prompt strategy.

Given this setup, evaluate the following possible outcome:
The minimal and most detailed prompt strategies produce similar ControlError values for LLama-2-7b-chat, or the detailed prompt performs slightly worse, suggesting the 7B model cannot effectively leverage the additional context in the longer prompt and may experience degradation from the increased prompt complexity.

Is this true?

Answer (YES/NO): NO